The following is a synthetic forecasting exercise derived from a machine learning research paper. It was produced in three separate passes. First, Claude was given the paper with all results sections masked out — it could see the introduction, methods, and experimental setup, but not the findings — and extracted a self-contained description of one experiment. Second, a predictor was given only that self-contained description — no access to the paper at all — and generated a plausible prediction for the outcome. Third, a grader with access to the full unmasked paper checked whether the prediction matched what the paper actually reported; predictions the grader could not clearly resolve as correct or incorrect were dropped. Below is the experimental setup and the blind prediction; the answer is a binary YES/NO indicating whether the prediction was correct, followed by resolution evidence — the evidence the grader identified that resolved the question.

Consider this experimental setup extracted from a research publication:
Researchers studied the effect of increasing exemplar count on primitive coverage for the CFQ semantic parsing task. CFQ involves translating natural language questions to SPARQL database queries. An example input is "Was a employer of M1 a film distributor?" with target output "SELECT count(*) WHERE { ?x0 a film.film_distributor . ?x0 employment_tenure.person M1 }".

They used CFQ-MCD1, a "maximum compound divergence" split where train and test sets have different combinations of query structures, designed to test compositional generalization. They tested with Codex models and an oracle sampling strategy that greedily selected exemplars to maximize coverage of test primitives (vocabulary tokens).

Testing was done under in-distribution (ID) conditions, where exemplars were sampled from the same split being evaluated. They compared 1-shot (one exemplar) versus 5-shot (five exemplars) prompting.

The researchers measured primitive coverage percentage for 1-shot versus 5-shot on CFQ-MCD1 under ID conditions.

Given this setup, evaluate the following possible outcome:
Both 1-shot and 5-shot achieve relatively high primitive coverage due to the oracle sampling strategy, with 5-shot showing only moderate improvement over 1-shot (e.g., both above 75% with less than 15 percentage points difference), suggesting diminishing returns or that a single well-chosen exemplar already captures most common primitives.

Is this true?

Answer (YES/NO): NO